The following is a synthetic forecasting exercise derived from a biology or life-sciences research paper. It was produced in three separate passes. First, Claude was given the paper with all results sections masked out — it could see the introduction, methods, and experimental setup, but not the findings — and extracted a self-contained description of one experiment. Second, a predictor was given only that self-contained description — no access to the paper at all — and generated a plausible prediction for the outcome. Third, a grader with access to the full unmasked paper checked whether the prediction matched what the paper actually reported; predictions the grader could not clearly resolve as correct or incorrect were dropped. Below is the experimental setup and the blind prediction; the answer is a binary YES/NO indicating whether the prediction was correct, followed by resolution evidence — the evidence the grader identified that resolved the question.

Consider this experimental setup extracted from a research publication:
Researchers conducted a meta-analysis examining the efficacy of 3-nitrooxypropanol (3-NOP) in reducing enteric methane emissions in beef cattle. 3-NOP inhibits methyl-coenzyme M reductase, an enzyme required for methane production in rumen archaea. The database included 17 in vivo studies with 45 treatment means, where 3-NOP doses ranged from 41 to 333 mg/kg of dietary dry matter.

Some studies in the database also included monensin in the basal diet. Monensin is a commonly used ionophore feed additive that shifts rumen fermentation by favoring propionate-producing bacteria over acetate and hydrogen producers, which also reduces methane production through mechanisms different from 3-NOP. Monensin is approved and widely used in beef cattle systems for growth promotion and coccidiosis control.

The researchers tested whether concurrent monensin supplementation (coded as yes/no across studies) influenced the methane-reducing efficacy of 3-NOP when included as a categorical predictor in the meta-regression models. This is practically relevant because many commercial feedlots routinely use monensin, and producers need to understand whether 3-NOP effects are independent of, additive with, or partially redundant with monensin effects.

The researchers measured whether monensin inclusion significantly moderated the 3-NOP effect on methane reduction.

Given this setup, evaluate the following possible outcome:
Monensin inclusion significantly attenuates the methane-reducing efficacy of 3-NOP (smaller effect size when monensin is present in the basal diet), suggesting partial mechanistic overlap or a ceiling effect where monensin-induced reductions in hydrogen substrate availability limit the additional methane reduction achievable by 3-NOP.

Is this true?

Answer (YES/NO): NO